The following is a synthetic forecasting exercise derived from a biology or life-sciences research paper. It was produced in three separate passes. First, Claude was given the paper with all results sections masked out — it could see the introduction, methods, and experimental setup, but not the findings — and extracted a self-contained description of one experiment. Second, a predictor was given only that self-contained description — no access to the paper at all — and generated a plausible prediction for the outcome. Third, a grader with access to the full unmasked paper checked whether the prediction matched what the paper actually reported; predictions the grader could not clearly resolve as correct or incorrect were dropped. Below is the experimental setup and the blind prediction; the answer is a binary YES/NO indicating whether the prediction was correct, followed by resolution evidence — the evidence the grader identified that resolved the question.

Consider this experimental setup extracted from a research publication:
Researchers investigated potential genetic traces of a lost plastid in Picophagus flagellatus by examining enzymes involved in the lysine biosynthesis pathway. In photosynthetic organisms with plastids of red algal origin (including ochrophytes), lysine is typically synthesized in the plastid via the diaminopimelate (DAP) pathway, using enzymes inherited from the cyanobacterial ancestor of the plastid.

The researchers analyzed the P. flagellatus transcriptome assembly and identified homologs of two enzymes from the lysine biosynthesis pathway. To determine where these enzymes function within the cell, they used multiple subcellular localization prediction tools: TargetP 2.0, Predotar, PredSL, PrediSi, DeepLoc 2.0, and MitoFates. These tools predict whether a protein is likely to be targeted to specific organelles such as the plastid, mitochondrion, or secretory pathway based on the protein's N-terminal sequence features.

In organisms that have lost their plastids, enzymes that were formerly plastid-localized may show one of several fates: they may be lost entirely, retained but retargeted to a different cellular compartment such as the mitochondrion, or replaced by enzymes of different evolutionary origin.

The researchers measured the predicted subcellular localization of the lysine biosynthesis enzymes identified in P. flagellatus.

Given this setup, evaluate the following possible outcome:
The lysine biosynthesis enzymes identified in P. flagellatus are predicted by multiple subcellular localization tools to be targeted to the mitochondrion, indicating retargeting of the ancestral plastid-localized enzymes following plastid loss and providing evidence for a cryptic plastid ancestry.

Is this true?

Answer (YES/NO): NO